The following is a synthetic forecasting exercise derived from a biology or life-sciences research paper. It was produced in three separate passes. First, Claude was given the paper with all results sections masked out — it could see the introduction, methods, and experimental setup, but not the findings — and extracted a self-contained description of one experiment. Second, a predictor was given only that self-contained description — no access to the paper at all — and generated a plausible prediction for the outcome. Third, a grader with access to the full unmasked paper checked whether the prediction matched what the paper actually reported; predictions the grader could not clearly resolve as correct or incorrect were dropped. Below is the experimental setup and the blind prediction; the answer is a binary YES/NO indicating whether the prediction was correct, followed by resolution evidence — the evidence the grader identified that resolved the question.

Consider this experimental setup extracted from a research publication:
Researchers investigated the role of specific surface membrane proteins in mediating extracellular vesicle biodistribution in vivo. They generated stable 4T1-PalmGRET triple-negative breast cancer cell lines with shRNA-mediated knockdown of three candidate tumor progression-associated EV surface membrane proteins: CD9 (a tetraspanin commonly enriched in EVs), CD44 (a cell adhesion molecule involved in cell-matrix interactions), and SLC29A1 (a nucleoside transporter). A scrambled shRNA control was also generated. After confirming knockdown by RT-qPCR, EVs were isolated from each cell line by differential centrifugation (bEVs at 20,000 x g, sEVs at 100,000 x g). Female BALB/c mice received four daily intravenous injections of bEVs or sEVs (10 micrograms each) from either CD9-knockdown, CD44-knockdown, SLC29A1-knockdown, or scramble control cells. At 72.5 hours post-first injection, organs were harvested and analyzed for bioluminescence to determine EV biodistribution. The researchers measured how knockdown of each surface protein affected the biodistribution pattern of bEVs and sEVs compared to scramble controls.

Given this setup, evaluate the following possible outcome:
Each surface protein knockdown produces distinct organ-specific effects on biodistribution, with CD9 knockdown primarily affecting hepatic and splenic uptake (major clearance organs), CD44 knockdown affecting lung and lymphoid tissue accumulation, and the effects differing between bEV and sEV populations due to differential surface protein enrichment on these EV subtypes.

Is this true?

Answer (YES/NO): NO